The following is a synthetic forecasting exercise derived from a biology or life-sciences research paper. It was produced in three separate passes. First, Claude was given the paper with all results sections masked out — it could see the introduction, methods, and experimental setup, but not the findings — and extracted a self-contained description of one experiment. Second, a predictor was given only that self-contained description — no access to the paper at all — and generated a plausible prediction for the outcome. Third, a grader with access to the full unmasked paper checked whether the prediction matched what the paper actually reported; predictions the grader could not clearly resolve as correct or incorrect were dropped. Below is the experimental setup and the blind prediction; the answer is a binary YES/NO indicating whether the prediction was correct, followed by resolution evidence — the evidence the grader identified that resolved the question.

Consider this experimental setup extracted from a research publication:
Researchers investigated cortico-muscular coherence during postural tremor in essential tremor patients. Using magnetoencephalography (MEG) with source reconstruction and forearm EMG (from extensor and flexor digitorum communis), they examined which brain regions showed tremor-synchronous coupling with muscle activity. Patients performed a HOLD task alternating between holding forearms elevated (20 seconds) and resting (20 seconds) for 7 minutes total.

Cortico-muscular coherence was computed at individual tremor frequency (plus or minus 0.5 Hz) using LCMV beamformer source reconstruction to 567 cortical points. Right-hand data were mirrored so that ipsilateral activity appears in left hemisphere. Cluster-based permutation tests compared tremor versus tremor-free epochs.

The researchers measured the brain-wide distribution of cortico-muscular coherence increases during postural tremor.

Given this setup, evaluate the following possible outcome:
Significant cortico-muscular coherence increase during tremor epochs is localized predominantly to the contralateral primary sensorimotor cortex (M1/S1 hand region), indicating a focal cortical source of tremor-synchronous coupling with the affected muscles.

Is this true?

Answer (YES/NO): NO